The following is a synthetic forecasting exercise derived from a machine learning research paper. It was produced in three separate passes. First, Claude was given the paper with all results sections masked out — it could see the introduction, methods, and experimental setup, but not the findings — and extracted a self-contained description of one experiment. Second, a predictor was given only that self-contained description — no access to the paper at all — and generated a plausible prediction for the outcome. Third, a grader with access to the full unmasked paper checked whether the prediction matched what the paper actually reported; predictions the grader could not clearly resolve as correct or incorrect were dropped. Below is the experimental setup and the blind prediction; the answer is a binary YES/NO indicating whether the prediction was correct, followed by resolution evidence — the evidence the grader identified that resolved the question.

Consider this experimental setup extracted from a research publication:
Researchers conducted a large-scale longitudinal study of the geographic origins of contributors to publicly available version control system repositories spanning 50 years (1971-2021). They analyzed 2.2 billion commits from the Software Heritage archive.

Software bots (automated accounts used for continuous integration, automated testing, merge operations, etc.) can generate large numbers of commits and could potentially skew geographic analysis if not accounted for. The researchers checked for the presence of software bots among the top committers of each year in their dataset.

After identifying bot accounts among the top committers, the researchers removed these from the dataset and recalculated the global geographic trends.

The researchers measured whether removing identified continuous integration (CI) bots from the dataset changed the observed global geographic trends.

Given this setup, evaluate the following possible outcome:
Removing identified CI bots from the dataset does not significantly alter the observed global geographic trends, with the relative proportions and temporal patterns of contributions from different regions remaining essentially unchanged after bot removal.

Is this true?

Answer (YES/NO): YES